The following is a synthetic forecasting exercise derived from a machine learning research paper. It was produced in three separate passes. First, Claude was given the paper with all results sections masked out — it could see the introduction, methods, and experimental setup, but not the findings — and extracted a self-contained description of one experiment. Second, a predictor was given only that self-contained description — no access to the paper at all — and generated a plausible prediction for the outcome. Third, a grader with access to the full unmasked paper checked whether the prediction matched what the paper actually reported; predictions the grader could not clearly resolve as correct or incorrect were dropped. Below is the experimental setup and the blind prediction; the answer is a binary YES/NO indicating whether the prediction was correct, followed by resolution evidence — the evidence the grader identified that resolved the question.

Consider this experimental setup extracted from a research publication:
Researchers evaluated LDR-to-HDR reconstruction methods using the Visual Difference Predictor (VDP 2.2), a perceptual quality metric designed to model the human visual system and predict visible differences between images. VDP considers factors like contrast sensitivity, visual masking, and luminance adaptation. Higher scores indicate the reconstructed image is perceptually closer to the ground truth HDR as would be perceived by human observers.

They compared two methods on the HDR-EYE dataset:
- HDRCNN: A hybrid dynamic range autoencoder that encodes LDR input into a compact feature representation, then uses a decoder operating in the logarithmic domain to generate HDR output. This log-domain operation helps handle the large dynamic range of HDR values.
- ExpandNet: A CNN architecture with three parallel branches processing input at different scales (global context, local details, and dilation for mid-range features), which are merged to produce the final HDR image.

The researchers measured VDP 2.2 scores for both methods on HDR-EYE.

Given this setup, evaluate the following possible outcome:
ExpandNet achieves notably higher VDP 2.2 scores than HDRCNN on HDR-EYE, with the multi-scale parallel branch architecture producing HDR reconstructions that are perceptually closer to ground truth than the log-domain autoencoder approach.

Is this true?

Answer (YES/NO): NO